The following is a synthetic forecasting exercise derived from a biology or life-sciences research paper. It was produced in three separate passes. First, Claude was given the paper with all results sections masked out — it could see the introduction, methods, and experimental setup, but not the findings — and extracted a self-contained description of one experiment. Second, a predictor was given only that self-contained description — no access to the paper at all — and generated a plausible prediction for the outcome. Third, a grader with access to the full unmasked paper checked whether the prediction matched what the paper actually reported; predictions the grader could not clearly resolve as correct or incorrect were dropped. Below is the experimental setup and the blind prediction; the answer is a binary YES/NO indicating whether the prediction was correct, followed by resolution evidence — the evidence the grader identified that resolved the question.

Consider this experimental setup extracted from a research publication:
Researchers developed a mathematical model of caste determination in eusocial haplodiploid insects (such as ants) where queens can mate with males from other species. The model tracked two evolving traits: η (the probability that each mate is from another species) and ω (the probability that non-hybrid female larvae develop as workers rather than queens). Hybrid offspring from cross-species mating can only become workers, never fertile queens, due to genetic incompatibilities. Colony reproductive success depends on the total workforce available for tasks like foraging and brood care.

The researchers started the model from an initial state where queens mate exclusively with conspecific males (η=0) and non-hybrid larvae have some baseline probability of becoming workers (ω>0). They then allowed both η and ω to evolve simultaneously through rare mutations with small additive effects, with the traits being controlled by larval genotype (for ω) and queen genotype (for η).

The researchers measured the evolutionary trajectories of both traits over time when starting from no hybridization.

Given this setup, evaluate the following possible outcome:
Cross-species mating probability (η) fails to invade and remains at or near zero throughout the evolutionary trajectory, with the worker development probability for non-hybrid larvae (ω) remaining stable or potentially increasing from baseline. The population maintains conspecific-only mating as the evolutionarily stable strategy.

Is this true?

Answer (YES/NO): NO